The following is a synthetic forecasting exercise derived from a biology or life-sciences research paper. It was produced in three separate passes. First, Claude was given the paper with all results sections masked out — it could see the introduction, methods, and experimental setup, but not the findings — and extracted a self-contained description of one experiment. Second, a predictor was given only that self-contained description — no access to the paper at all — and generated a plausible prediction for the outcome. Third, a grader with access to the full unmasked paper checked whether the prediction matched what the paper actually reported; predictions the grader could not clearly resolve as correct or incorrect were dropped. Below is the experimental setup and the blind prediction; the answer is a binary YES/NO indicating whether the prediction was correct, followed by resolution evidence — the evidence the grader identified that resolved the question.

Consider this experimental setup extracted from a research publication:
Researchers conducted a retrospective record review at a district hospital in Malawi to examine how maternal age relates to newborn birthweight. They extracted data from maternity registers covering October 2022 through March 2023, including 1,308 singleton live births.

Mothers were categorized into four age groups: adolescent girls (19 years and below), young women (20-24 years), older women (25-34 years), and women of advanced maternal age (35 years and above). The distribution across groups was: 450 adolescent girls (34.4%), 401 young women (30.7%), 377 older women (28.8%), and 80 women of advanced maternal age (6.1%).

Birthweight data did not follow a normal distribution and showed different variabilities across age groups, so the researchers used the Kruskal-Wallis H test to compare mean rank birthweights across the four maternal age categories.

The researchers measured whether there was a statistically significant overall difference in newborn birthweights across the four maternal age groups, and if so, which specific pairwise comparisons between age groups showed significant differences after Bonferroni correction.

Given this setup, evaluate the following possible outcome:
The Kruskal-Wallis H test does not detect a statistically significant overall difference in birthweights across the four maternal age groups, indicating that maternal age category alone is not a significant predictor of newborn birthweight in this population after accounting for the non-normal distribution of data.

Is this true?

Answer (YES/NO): NO